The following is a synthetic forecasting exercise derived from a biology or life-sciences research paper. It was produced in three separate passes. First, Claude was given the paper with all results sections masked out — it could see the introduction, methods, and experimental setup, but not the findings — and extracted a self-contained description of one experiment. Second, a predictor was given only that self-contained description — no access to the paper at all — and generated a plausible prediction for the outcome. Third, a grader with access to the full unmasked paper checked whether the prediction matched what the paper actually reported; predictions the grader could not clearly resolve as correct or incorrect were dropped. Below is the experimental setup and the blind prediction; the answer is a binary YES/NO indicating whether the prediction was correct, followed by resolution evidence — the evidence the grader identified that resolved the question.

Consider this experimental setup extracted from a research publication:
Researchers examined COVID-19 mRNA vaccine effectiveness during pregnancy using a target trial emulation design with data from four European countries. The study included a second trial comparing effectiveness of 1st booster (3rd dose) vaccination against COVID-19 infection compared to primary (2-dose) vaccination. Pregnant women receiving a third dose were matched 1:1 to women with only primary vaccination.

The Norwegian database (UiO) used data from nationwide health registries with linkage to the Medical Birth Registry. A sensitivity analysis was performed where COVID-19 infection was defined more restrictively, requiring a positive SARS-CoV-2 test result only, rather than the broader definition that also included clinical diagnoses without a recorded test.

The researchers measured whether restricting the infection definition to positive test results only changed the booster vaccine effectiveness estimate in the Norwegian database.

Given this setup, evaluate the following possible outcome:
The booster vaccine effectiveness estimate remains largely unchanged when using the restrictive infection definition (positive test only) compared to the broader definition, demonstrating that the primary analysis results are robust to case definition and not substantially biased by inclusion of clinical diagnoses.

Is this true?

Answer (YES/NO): NO